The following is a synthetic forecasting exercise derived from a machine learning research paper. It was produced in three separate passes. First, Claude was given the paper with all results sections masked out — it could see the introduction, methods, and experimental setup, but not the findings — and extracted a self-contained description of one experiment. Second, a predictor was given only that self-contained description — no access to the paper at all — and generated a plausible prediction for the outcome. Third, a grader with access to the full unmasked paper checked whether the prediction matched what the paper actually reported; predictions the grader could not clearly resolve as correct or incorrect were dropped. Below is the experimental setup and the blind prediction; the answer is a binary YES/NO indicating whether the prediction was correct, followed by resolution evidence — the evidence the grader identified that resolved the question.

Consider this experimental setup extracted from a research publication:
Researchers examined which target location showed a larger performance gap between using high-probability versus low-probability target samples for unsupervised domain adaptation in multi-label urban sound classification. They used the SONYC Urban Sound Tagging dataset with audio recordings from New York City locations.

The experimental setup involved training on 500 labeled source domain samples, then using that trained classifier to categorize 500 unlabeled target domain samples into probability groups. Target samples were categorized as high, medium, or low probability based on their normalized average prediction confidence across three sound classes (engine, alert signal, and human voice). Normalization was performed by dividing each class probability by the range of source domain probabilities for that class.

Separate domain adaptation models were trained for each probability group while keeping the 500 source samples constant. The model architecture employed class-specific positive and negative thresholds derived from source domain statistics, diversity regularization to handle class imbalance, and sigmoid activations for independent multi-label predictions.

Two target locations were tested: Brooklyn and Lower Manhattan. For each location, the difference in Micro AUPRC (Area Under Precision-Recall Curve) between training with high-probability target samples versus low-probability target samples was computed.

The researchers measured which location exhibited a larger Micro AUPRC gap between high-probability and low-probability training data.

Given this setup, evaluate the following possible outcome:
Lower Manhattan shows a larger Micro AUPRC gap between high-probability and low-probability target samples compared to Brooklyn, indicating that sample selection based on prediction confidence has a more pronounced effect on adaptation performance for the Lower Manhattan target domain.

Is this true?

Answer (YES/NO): NO